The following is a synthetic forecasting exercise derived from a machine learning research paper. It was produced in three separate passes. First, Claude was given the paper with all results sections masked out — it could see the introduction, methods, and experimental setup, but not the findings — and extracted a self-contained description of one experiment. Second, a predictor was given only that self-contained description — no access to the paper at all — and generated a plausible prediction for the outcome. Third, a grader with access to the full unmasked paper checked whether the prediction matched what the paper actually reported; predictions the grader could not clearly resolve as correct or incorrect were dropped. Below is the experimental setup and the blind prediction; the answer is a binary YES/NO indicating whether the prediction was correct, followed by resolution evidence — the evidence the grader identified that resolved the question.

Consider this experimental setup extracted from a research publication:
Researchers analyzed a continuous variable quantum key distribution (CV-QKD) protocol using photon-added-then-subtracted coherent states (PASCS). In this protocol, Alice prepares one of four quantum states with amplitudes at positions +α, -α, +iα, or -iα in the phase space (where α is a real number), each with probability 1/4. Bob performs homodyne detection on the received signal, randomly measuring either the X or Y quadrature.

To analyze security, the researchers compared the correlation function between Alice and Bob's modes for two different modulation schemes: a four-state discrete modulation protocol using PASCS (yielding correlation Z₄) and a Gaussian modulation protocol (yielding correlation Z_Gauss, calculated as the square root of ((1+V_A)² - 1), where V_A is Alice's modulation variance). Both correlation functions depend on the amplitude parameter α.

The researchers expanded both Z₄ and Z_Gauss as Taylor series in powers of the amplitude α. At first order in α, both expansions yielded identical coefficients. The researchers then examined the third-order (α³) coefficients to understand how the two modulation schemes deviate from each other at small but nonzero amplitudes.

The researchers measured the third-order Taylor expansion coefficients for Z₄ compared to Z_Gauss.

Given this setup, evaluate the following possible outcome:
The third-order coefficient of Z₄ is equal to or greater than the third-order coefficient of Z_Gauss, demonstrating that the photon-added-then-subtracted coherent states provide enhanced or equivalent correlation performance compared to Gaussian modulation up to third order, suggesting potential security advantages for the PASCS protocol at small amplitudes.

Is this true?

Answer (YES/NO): NO